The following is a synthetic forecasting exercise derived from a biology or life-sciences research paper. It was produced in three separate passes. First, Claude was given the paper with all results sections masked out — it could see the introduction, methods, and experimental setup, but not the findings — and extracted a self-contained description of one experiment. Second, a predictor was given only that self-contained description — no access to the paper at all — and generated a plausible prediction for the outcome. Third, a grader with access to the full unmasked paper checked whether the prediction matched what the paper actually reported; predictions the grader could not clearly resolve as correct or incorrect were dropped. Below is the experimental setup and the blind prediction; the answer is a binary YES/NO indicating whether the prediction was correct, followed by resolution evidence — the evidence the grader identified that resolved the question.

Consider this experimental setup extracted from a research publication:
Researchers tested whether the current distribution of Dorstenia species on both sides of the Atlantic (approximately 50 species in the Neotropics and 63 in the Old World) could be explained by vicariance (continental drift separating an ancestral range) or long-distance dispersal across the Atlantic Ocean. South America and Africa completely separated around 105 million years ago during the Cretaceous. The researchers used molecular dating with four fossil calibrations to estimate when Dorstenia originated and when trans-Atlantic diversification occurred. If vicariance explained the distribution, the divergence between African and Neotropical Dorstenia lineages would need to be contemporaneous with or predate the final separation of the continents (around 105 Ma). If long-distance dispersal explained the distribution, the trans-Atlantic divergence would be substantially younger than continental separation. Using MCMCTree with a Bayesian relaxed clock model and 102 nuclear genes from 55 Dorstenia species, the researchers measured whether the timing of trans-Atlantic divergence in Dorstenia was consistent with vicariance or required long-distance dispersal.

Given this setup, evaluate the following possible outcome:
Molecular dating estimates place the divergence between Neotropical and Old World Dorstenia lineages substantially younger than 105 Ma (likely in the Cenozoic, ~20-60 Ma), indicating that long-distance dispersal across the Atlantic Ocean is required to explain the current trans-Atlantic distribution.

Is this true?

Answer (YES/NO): YES